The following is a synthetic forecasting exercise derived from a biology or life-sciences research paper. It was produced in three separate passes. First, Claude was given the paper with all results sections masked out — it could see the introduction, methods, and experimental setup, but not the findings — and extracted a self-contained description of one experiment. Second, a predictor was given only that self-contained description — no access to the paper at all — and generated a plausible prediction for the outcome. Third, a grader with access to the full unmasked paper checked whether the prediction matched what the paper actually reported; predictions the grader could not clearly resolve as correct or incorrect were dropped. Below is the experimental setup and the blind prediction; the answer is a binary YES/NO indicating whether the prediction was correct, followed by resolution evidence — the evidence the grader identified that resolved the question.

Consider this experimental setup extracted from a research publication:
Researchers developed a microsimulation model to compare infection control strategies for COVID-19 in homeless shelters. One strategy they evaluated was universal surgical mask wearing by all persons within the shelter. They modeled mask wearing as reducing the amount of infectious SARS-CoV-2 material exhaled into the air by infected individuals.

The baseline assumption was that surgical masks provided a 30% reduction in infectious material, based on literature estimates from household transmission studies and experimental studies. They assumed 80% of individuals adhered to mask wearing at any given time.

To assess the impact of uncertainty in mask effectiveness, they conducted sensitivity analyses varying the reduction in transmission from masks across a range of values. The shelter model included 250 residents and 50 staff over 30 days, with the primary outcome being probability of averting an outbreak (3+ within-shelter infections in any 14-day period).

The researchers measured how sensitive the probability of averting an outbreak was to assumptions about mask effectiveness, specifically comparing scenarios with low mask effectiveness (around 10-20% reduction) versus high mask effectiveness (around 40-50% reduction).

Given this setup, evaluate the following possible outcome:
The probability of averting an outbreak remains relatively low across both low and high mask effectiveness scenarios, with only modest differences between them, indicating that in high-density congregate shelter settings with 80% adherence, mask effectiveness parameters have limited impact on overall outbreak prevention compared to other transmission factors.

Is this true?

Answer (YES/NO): NO